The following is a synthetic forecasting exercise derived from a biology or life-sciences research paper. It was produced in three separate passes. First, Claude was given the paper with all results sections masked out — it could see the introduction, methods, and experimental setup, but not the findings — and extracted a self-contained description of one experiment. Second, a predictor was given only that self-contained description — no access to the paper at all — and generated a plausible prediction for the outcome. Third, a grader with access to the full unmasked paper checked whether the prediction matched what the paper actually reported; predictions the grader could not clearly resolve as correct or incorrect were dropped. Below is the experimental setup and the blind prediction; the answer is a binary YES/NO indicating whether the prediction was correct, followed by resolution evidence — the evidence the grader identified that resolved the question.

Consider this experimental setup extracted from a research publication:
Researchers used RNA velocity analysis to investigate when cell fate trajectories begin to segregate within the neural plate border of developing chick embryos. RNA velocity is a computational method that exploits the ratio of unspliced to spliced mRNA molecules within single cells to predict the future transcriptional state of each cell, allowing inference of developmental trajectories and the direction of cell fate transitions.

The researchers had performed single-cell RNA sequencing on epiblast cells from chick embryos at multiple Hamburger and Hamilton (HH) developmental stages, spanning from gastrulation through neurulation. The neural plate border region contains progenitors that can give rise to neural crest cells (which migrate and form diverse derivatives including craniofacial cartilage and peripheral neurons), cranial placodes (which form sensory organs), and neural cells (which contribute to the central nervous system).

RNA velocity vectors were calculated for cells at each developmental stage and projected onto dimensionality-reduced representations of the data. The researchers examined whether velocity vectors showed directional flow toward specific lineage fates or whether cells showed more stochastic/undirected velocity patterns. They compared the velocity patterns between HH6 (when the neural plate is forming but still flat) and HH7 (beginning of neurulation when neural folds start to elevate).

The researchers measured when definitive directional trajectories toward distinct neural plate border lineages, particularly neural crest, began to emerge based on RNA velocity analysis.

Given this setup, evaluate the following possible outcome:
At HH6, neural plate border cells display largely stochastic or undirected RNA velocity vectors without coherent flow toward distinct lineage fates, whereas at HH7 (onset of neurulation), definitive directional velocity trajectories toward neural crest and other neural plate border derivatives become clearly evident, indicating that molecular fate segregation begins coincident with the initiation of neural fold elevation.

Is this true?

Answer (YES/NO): YES